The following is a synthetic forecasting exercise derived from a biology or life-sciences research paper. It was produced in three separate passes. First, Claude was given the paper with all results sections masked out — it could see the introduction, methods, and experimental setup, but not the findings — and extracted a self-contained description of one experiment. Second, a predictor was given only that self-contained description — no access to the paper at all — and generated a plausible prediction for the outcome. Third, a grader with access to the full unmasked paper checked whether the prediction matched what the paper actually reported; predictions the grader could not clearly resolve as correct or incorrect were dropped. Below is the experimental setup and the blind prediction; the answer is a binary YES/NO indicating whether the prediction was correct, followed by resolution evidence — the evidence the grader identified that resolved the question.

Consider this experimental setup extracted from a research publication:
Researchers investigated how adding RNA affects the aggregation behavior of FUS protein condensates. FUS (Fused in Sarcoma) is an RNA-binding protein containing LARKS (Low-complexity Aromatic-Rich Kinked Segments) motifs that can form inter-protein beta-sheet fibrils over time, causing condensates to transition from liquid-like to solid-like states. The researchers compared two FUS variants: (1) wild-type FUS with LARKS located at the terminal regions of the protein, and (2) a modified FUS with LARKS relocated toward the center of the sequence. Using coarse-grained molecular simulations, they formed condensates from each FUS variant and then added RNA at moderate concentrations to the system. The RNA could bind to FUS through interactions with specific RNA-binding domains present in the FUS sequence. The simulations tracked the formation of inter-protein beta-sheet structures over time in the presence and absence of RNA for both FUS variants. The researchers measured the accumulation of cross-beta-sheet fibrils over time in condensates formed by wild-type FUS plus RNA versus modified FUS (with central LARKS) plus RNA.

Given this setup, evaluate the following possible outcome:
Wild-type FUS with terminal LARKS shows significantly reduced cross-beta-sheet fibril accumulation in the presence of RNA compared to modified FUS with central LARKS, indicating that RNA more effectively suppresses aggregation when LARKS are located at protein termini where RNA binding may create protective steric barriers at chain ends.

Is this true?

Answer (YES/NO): NO